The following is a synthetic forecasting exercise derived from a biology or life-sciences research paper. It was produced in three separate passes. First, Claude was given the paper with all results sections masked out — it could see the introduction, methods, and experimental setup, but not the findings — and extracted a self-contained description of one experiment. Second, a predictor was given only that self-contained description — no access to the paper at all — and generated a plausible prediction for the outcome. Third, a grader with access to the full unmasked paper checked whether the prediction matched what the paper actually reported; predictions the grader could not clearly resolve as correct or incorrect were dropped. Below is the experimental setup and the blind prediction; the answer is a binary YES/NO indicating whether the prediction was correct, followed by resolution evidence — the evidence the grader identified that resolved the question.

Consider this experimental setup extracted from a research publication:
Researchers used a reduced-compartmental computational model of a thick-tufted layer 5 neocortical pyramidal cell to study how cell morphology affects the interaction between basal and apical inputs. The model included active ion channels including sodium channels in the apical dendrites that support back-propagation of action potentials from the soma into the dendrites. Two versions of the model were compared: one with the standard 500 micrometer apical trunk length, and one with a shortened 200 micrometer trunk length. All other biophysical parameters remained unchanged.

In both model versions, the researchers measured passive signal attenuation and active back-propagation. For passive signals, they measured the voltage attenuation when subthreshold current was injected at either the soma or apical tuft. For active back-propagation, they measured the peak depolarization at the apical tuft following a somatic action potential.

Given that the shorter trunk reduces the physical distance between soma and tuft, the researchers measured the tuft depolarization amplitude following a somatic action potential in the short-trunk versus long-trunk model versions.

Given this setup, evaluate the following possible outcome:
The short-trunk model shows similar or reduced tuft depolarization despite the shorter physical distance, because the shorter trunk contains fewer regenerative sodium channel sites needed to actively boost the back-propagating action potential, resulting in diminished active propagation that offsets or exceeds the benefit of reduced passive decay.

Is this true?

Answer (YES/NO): YES